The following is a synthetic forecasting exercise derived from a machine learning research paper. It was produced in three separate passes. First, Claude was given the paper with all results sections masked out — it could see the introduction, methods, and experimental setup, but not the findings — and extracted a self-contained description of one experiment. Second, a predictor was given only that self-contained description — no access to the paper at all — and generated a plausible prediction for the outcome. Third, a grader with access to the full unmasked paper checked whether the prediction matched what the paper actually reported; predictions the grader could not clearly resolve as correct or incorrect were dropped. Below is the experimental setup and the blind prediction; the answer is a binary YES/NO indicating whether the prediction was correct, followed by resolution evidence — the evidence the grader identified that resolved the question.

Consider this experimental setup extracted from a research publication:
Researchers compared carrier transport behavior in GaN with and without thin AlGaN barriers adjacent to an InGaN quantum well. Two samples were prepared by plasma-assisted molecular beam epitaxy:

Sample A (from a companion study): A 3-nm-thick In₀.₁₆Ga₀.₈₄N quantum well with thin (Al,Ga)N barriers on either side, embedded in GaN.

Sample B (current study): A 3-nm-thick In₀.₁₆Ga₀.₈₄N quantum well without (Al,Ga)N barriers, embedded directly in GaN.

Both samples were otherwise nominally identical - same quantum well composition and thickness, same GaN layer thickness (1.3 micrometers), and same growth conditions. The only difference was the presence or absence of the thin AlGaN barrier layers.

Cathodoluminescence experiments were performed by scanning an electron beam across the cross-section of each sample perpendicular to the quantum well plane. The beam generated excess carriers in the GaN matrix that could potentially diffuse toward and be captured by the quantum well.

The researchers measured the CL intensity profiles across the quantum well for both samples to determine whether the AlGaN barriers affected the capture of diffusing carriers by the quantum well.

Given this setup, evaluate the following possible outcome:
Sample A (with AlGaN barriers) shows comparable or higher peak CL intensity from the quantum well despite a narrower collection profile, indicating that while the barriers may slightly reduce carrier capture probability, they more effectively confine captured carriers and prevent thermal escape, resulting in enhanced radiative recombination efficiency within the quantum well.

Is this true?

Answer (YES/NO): NO